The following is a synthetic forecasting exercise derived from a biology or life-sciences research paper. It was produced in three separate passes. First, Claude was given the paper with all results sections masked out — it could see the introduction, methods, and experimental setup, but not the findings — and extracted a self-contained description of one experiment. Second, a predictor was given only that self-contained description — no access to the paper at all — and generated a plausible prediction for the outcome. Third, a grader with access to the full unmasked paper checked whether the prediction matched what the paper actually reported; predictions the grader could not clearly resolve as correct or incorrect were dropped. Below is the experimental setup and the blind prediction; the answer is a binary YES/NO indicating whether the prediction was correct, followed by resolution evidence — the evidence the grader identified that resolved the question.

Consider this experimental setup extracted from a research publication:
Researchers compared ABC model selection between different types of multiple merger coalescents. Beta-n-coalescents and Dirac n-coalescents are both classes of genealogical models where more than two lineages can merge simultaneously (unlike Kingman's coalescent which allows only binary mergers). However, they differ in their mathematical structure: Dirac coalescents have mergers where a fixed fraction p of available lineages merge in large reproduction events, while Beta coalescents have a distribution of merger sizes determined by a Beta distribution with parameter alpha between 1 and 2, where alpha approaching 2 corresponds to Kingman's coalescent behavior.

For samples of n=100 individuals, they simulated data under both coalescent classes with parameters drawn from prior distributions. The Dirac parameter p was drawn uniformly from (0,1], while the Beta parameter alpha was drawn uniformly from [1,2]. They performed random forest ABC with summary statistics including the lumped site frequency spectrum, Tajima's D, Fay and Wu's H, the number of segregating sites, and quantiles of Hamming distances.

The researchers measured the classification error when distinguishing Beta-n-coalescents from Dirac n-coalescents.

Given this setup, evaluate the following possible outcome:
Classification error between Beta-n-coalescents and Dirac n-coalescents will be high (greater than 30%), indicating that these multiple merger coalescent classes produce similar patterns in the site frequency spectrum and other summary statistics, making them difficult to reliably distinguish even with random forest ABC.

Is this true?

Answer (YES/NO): NO